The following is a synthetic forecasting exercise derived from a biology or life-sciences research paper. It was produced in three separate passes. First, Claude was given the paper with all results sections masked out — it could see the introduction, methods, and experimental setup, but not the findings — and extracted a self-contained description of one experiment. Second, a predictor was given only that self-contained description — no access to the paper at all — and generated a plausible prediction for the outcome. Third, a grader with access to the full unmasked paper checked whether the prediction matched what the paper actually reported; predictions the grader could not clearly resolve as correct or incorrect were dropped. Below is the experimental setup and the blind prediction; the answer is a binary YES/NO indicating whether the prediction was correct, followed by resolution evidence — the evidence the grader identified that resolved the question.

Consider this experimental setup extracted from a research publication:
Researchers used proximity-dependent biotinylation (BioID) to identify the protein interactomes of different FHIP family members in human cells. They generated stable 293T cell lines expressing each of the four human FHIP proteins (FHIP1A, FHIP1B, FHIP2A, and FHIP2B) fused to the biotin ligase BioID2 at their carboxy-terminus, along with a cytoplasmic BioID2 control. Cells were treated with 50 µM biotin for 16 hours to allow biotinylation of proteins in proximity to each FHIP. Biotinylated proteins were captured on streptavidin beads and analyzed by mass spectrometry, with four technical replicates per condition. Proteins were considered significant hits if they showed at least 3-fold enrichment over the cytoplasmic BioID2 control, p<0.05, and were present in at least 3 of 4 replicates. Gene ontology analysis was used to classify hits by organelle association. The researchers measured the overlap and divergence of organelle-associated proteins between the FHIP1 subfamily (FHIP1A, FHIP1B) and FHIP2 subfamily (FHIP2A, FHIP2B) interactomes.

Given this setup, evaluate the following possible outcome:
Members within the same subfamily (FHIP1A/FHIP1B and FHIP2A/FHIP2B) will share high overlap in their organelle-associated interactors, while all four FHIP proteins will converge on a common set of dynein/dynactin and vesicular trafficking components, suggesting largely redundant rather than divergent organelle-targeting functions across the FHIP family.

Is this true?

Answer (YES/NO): NO